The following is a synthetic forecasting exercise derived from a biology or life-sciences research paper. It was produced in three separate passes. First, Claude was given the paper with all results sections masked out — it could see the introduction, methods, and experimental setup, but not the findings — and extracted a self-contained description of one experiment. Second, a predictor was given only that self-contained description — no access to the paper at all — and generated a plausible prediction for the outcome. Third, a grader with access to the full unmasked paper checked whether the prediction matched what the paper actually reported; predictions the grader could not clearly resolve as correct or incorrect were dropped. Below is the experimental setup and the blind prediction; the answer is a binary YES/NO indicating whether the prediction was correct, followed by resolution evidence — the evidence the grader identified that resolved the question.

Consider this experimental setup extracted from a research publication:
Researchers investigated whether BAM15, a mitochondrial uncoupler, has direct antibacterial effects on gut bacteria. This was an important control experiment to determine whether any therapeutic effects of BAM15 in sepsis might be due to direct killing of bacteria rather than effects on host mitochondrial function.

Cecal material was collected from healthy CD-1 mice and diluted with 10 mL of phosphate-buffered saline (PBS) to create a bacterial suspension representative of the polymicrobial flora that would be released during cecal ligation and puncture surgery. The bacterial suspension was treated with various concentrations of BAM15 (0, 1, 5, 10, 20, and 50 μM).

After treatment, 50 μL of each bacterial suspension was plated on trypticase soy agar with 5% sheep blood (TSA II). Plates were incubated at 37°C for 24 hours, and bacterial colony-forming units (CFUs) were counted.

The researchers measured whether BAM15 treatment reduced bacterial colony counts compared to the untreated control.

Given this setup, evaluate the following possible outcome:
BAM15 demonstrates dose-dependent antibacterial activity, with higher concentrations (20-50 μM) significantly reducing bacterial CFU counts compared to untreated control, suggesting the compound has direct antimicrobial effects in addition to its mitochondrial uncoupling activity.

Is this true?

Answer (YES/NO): NO